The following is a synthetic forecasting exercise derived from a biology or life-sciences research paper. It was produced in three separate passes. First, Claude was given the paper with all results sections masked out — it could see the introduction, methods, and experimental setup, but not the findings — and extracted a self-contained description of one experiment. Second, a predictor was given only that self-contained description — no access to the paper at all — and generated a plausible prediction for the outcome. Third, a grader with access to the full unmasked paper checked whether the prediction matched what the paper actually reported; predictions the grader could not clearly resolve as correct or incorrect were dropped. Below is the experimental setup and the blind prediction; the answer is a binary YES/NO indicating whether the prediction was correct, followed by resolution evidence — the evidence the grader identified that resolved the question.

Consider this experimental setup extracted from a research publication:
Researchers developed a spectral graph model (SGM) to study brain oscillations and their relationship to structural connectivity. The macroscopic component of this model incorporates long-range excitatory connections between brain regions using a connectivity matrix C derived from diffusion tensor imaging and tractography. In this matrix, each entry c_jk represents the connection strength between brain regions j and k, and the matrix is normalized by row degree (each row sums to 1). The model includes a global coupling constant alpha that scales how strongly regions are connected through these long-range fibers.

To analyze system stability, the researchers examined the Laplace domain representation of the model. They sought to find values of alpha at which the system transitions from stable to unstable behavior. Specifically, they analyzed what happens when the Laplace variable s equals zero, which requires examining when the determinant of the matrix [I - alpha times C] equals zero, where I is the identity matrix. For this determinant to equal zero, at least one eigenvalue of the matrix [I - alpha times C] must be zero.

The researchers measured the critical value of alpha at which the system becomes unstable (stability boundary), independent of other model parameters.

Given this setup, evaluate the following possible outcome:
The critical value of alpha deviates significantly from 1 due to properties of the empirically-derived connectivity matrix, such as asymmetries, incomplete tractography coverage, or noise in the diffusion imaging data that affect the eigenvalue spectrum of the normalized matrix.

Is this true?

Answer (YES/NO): NO